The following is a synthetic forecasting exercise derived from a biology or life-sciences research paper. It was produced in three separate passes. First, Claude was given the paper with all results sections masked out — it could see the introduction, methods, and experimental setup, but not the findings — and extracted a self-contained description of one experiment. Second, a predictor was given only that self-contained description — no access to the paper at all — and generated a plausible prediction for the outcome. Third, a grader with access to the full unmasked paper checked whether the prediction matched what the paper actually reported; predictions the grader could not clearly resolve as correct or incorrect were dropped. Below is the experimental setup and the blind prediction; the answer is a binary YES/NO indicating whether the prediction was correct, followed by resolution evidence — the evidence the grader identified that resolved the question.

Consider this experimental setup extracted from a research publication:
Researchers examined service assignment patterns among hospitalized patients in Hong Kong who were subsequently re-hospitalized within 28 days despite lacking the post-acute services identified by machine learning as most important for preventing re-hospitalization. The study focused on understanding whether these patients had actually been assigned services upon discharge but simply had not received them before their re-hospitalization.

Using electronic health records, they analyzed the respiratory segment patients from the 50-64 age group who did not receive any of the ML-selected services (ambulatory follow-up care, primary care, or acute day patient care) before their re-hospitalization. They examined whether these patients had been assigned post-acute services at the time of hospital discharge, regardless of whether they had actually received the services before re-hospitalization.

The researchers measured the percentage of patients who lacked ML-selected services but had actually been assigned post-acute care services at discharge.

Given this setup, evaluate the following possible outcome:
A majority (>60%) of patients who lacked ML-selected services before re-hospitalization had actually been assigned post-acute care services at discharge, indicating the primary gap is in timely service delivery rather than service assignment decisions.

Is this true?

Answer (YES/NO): YES